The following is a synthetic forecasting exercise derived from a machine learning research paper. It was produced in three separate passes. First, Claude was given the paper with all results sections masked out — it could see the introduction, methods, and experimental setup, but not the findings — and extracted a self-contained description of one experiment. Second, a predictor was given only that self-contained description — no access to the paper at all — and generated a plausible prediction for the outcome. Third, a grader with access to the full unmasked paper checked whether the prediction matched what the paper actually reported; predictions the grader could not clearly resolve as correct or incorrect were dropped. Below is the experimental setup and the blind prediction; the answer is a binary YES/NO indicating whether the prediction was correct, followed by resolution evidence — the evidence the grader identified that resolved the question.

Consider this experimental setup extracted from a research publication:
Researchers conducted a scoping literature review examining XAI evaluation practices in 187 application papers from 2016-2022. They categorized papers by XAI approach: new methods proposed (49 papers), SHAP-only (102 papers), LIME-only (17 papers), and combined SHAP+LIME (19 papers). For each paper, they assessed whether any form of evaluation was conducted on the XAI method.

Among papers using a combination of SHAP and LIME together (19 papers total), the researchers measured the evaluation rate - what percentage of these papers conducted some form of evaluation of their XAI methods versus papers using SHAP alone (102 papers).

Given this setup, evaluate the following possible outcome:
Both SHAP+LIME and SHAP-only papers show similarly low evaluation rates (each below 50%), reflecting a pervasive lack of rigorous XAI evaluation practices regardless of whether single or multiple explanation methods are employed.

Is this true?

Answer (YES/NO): NO